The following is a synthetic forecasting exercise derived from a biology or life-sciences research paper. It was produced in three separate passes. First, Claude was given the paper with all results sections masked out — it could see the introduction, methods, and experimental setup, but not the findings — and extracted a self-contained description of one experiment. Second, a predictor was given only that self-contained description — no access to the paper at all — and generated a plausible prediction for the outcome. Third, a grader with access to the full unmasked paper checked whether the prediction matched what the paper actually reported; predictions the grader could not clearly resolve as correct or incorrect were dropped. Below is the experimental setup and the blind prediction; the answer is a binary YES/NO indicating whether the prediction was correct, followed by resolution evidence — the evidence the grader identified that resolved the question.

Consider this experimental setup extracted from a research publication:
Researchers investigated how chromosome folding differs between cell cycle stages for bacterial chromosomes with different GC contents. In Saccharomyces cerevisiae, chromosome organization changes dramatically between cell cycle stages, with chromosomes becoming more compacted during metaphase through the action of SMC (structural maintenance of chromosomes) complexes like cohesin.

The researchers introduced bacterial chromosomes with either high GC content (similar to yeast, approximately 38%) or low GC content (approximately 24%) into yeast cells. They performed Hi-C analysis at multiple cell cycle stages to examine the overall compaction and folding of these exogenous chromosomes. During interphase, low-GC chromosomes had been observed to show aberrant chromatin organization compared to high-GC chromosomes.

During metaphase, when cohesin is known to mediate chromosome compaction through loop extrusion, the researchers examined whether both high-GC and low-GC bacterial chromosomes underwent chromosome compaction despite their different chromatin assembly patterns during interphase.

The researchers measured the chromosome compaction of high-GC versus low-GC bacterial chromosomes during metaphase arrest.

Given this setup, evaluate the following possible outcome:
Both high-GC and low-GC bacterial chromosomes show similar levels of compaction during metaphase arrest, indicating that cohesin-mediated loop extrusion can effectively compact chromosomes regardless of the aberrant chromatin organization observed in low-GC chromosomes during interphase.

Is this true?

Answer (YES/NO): YES